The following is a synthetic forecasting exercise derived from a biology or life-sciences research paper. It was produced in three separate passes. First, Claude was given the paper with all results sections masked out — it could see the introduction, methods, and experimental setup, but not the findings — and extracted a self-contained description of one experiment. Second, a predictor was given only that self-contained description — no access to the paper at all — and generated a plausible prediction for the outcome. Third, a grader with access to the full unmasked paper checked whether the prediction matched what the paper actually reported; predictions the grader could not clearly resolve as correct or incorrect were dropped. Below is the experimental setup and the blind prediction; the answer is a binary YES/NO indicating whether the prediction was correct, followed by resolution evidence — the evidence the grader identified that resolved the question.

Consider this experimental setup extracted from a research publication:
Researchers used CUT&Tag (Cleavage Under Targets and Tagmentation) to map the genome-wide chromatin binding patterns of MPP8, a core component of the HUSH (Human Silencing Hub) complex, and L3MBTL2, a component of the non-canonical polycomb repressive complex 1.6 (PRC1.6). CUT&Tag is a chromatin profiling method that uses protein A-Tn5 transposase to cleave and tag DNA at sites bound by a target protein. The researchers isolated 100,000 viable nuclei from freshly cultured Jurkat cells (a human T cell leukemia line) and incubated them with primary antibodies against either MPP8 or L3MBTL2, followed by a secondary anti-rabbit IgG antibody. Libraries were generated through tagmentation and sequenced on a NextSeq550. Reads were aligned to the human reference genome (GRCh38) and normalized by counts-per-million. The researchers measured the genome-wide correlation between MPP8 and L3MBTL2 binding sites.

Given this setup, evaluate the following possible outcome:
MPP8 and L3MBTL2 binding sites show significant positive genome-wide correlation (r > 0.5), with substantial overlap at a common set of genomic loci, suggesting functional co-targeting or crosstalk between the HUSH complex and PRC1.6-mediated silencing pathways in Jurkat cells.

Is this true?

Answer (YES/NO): YES